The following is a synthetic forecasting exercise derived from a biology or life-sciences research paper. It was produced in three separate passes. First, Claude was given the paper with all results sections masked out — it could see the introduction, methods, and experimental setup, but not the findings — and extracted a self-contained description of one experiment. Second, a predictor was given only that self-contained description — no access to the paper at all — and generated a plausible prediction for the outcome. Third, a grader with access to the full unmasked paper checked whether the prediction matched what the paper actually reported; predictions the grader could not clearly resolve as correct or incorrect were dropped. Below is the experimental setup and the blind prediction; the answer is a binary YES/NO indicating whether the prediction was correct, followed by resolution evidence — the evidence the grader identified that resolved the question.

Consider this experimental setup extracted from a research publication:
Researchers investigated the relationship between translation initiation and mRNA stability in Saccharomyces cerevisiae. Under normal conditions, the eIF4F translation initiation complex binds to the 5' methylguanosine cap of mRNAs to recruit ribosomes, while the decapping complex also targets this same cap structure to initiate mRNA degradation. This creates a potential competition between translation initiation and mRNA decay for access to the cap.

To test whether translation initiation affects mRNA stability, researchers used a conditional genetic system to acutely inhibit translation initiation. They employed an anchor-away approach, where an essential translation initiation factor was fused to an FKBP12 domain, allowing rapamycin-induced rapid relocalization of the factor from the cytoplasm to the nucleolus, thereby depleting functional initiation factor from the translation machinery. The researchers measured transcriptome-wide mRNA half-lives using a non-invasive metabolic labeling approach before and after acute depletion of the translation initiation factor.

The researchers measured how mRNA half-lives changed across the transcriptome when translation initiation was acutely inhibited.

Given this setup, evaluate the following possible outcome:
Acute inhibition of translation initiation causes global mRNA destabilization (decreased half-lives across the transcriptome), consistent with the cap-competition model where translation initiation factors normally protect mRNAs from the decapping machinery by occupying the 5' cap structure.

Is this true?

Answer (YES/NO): YES